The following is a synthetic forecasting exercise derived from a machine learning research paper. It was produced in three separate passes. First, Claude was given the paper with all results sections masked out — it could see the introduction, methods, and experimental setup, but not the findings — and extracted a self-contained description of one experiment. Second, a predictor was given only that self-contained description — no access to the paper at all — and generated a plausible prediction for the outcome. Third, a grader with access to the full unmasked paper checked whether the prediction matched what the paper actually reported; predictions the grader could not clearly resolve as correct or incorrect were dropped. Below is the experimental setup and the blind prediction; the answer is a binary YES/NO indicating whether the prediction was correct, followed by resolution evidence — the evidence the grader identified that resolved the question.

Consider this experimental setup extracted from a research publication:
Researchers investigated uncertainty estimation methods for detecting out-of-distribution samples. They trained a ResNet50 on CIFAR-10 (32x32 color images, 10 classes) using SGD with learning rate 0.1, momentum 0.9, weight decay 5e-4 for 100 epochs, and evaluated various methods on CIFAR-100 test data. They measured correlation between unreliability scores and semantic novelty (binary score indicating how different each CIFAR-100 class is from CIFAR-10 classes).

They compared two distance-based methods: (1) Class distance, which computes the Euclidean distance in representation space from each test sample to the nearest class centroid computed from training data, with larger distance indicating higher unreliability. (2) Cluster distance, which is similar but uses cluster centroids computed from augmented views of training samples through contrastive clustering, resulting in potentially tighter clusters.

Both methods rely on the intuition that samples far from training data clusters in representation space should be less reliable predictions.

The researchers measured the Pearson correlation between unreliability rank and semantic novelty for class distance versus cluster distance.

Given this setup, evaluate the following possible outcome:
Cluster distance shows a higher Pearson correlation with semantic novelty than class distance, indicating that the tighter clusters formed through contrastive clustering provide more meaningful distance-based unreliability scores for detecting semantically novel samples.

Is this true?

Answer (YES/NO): YES